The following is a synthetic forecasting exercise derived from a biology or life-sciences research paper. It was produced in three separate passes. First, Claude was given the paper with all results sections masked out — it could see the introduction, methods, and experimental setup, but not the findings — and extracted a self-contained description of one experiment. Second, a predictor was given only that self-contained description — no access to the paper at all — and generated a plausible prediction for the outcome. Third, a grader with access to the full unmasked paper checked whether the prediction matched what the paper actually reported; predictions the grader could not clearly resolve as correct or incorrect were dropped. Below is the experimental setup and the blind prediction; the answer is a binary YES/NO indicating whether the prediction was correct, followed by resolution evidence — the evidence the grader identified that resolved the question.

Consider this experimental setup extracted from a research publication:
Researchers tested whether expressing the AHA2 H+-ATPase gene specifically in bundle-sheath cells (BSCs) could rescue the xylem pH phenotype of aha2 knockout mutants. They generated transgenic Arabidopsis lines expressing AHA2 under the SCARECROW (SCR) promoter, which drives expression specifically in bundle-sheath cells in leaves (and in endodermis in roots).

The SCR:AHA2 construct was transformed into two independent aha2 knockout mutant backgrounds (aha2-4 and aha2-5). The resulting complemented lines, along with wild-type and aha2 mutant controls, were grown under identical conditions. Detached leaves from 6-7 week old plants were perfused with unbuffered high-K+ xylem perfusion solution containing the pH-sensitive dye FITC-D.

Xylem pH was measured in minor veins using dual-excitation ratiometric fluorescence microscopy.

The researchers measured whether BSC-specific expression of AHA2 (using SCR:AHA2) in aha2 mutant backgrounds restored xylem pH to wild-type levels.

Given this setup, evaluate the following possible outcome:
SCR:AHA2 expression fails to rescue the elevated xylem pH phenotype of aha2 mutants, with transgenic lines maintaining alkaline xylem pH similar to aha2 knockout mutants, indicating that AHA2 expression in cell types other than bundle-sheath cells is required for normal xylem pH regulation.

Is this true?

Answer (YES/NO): NO